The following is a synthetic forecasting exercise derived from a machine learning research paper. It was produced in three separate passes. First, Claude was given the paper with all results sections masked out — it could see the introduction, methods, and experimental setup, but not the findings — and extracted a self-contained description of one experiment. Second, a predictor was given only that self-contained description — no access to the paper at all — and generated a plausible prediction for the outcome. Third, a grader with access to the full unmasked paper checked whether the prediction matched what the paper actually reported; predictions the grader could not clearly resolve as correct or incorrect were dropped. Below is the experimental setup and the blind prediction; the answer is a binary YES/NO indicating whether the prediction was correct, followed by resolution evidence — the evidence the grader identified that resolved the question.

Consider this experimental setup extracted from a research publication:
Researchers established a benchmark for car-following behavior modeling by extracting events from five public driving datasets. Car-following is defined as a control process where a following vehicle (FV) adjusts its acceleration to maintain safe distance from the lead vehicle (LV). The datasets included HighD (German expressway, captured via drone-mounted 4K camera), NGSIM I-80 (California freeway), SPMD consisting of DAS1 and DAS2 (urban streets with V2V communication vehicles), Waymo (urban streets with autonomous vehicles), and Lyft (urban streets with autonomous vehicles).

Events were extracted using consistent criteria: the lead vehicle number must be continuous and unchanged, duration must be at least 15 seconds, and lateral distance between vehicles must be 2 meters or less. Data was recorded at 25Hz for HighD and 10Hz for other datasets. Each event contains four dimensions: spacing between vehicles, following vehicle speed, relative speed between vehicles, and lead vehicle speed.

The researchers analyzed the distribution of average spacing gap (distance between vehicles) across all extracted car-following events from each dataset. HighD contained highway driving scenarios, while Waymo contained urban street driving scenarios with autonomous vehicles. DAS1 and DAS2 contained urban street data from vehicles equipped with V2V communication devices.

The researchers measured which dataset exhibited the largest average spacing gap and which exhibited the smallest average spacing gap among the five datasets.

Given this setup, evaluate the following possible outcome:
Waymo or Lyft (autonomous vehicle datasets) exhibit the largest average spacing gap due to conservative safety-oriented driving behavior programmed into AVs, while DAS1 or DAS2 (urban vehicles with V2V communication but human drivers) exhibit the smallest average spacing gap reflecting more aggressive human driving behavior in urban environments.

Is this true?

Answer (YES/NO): NO